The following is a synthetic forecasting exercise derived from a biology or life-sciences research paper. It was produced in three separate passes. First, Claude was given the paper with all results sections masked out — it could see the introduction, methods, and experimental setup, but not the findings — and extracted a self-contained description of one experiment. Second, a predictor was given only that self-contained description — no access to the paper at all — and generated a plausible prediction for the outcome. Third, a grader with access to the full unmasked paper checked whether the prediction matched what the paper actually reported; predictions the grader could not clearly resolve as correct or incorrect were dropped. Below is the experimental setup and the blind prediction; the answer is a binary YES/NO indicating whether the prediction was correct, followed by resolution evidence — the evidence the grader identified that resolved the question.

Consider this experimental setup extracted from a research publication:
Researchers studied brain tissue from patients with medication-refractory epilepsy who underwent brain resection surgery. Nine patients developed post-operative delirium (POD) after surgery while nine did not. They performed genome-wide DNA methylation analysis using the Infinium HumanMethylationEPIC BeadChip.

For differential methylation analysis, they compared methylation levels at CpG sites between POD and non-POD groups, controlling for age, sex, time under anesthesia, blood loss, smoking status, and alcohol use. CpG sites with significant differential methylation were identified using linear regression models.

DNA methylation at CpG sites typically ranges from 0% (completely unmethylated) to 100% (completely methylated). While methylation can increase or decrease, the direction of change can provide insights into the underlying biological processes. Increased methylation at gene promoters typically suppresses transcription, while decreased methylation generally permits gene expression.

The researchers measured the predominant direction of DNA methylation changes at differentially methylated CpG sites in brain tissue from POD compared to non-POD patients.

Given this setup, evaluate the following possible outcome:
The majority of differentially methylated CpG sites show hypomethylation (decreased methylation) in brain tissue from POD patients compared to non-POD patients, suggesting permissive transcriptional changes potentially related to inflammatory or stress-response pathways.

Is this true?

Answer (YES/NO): NO